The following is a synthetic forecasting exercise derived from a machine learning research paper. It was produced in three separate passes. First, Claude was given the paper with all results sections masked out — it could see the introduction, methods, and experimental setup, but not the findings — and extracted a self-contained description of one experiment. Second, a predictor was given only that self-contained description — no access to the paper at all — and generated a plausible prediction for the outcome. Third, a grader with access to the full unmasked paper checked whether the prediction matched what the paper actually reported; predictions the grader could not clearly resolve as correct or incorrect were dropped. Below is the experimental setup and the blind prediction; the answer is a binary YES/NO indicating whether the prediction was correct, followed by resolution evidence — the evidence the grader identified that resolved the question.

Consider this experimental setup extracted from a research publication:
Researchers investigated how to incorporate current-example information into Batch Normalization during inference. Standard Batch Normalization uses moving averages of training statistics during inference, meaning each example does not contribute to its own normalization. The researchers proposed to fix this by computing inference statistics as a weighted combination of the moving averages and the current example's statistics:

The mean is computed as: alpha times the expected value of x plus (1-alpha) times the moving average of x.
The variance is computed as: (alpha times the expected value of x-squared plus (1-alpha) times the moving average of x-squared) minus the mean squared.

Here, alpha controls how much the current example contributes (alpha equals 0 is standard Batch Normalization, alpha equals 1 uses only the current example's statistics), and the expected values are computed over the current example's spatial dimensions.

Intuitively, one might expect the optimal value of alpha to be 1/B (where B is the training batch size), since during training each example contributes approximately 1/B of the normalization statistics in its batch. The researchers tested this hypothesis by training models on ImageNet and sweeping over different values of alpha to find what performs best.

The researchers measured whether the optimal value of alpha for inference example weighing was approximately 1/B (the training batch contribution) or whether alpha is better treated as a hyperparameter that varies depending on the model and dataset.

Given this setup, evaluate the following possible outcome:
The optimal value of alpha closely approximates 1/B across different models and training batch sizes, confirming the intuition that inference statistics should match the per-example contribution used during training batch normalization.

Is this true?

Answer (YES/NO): NO